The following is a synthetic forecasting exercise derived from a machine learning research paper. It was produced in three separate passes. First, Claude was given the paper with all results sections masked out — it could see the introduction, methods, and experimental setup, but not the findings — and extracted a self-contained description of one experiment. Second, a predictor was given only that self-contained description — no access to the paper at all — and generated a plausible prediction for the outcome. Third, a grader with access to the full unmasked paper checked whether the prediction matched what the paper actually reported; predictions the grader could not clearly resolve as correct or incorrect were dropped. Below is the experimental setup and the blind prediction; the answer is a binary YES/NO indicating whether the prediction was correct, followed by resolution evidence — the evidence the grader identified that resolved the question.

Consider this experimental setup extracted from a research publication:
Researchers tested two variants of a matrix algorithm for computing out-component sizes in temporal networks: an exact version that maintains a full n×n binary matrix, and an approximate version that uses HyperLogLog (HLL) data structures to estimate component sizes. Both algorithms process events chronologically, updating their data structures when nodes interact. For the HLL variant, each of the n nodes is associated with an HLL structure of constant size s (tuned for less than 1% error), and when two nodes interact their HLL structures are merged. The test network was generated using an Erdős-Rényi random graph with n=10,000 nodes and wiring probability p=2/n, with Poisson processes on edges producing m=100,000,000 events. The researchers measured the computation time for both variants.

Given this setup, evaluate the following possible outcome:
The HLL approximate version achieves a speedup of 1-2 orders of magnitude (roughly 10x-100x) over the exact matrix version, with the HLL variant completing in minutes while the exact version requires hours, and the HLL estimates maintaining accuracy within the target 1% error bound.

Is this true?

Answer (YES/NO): NO